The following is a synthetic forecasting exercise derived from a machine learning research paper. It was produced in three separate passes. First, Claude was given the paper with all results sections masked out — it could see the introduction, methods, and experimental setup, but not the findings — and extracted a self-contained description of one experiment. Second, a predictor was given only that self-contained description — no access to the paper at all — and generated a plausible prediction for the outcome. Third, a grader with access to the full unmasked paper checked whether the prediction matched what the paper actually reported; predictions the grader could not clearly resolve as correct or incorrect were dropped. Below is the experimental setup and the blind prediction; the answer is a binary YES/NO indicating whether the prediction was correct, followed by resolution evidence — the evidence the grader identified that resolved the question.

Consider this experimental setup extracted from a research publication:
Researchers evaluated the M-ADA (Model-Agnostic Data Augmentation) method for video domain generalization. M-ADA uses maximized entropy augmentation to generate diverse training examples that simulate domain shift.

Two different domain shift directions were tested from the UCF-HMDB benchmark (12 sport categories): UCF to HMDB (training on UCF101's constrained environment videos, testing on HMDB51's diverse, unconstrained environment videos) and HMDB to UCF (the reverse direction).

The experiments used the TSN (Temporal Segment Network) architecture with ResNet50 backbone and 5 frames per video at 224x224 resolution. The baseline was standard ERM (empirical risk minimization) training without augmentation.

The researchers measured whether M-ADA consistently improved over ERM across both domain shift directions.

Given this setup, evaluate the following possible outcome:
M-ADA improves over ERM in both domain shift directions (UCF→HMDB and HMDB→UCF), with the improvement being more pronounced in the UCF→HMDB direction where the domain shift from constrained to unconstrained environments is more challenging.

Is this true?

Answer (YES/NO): YES